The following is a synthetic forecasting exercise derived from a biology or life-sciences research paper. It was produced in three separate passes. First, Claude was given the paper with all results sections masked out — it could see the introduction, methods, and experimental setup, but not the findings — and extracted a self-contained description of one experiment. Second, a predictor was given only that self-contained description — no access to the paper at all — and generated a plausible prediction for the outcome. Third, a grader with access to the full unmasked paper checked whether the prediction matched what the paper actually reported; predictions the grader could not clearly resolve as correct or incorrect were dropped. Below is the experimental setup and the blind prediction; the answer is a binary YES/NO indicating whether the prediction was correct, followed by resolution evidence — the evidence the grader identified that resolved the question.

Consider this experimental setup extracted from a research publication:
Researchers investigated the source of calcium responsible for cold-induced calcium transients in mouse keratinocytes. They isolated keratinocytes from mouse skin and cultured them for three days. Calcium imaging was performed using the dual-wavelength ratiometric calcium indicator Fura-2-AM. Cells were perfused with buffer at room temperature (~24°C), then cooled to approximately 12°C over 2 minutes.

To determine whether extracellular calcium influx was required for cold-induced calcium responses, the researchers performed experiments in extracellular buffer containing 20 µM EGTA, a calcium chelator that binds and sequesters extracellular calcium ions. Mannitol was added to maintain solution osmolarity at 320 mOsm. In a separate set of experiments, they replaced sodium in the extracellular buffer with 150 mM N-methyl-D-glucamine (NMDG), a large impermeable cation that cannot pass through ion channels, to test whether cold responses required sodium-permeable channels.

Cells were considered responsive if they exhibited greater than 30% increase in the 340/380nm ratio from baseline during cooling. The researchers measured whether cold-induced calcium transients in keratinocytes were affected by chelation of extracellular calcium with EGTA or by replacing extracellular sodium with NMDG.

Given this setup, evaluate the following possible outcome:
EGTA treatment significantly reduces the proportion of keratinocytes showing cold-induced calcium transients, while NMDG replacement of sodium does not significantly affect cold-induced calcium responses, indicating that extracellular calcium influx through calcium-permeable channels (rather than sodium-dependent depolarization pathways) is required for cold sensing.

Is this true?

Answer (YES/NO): NO